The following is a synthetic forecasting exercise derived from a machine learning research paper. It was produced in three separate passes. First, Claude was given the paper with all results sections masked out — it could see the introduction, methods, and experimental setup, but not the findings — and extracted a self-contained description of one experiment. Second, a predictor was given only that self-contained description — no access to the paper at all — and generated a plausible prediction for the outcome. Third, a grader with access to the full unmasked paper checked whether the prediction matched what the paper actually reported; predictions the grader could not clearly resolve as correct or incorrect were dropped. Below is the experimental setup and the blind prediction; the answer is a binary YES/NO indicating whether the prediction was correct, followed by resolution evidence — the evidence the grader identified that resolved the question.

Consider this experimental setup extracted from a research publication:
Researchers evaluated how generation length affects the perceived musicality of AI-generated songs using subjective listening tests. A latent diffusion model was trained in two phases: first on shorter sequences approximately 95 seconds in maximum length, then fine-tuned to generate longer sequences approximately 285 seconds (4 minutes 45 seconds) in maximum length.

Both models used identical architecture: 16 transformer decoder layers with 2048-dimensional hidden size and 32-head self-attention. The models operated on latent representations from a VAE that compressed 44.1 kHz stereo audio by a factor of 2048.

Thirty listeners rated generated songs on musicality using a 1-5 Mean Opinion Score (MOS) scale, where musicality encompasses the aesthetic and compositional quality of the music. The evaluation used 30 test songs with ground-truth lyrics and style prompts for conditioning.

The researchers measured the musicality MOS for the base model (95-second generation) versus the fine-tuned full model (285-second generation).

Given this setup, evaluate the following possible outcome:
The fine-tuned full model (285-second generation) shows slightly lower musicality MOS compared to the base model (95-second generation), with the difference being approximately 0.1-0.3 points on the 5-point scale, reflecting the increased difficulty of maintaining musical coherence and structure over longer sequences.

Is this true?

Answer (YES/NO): YES